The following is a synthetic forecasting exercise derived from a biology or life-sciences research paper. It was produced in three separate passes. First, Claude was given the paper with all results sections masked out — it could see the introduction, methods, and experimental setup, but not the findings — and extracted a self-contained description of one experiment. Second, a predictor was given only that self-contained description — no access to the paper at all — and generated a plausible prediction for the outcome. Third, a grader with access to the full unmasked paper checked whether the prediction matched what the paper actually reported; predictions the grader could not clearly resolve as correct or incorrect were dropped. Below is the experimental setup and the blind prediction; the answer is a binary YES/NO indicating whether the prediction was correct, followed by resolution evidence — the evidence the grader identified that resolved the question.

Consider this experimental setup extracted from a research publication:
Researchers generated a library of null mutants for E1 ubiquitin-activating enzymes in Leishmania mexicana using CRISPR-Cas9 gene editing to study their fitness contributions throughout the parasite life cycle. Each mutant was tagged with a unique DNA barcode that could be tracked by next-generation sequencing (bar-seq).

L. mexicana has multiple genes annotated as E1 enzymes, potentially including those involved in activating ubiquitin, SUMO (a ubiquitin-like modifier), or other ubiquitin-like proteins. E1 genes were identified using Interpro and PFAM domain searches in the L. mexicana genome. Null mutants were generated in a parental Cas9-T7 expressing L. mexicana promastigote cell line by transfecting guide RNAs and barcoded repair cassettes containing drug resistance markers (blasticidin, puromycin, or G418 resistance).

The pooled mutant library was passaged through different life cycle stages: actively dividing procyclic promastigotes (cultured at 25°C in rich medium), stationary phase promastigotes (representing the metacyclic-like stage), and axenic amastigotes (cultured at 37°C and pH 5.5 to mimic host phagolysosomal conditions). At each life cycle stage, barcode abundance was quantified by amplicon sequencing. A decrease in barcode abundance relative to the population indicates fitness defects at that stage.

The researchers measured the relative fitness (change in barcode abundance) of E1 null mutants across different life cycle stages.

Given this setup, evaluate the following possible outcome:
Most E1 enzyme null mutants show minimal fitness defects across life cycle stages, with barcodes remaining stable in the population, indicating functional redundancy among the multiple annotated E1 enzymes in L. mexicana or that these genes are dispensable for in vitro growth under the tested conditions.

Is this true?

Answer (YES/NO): NO